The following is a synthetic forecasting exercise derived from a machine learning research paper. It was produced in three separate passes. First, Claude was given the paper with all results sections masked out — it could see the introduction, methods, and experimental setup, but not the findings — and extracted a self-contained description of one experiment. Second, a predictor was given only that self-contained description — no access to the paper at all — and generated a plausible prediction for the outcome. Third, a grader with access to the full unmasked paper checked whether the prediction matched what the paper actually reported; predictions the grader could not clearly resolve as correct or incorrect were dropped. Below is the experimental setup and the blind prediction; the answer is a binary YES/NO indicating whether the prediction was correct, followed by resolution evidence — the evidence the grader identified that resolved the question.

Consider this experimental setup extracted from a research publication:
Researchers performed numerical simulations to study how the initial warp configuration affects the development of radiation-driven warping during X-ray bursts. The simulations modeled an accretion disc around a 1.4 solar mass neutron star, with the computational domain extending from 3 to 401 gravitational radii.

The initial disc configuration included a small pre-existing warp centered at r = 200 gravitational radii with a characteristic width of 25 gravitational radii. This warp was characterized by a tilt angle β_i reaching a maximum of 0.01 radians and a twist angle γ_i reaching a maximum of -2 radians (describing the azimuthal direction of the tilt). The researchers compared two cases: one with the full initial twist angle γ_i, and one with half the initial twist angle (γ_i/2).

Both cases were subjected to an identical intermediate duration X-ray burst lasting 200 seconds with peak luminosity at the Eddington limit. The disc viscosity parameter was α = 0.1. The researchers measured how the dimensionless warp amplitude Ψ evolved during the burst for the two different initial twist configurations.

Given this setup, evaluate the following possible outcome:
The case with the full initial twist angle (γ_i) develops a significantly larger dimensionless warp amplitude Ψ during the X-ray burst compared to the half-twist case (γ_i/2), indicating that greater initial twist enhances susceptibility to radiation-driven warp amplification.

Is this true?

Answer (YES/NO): YES